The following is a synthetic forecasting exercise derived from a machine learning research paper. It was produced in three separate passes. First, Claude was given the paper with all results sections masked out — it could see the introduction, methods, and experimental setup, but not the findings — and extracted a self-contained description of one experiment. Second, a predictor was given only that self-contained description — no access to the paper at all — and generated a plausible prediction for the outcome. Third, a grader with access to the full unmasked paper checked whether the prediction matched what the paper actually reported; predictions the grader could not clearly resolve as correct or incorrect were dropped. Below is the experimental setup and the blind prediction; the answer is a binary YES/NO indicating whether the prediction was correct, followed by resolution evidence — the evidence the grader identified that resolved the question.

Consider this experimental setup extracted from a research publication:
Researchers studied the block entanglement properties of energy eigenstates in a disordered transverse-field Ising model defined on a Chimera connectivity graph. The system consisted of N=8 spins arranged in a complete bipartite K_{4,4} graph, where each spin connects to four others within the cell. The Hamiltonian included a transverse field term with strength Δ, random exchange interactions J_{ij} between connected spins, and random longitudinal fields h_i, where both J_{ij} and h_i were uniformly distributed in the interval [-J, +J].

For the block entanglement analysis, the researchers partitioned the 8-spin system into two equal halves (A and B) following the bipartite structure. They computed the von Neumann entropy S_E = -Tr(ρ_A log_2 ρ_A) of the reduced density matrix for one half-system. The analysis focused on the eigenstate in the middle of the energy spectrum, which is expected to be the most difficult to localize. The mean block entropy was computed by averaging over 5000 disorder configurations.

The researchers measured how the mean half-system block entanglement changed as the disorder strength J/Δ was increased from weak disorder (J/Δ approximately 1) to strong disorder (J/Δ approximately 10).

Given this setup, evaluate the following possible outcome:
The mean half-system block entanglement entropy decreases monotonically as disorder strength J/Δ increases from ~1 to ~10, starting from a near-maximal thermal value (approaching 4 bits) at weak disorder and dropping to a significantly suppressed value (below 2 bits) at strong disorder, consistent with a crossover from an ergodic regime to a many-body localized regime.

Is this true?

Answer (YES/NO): NO